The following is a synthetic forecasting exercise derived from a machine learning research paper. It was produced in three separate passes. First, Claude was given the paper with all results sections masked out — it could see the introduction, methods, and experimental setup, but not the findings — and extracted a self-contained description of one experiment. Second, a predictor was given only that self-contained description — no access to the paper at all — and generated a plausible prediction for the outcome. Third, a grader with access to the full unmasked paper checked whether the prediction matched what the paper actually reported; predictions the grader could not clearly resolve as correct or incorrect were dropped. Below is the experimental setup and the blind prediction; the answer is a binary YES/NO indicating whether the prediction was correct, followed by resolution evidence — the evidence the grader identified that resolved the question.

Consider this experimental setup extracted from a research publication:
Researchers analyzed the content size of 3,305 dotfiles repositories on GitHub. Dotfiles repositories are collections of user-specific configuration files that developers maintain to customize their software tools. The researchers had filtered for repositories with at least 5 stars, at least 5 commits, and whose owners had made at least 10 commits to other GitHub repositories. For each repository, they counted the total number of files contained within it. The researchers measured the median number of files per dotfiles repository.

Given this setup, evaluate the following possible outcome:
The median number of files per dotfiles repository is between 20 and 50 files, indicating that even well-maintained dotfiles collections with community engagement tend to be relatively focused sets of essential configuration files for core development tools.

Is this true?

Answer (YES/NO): NO